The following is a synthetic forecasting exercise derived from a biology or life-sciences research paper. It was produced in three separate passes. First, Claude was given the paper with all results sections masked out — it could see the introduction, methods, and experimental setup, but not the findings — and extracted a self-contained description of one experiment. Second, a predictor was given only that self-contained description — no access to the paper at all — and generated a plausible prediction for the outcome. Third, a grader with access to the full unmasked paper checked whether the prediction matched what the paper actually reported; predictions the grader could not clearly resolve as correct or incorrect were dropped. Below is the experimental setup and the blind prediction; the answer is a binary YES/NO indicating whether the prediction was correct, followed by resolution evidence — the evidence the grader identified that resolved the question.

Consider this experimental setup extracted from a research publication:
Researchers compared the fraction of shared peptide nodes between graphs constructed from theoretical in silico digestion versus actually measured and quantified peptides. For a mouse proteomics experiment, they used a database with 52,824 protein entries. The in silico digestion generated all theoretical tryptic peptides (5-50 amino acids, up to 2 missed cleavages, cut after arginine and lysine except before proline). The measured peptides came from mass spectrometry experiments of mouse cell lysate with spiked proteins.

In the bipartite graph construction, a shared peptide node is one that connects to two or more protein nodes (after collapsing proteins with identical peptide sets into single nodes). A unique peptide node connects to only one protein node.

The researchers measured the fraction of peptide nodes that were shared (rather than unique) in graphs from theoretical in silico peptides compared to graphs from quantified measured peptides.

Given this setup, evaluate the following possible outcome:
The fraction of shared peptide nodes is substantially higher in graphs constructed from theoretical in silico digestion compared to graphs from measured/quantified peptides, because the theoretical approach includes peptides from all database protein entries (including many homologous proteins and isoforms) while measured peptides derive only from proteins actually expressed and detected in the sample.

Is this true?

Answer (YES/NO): NO